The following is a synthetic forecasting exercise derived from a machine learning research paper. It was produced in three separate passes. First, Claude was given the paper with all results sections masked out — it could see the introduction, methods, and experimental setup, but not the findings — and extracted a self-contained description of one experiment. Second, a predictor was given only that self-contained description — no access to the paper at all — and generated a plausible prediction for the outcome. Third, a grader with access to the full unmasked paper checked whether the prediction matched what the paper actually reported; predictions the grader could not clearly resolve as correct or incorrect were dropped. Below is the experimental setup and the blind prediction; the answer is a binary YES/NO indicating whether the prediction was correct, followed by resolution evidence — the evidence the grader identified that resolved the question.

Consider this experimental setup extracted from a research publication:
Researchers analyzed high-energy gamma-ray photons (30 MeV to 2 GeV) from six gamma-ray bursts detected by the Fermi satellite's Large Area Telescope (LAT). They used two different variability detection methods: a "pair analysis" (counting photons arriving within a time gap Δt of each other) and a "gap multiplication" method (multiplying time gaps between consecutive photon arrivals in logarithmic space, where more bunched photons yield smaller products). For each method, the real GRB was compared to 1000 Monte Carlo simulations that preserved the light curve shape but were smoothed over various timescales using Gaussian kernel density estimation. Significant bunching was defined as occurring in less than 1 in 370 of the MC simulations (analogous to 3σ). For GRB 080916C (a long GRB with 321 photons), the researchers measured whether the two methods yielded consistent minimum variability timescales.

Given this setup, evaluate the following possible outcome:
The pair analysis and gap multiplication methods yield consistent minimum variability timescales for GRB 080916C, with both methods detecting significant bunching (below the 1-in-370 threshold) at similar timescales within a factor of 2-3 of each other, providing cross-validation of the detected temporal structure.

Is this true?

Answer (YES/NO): NO